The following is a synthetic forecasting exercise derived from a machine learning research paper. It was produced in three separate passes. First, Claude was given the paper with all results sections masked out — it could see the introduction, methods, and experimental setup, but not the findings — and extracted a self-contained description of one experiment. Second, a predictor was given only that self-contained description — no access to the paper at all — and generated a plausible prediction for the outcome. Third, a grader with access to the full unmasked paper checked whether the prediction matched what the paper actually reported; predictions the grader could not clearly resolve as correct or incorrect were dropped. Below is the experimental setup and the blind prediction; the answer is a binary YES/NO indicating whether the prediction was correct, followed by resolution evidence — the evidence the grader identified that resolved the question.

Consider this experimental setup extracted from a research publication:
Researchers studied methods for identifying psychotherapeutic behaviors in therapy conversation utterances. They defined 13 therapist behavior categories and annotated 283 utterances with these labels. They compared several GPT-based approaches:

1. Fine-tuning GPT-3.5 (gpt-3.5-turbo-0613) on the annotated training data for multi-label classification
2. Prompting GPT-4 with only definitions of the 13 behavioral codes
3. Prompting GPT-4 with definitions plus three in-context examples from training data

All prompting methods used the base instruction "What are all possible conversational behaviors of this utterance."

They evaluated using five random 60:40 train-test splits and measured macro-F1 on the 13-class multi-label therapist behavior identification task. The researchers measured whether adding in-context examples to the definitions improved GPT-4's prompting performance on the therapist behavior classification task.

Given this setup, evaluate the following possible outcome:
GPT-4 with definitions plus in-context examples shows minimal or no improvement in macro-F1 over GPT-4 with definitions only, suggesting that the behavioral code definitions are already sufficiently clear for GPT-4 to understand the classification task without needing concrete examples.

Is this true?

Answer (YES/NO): NO